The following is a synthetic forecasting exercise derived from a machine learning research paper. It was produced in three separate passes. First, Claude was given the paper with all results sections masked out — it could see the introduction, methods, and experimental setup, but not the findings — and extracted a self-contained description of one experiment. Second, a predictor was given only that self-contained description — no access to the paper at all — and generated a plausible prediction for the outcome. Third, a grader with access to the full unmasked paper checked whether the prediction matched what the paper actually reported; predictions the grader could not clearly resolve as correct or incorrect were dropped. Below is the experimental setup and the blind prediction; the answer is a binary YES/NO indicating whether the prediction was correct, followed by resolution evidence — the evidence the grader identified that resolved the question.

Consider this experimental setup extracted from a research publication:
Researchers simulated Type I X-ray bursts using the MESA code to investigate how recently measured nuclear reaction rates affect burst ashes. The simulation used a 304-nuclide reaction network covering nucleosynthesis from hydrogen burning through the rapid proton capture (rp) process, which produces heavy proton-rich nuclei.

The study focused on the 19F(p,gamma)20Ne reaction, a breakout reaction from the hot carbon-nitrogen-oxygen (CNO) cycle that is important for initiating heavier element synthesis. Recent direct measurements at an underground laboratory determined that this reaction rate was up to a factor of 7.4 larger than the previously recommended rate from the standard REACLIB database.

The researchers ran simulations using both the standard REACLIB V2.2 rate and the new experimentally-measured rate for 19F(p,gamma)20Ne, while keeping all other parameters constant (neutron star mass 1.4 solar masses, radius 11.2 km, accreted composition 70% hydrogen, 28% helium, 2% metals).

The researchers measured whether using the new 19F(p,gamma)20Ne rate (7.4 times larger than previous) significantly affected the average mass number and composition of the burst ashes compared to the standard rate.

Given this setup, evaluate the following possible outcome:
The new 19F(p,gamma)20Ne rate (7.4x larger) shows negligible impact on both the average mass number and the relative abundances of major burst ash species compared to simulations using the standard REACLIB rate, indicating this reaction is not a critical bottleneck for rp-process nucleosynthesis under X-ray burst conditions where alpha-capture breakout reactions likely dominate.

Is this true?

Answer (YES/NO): YES